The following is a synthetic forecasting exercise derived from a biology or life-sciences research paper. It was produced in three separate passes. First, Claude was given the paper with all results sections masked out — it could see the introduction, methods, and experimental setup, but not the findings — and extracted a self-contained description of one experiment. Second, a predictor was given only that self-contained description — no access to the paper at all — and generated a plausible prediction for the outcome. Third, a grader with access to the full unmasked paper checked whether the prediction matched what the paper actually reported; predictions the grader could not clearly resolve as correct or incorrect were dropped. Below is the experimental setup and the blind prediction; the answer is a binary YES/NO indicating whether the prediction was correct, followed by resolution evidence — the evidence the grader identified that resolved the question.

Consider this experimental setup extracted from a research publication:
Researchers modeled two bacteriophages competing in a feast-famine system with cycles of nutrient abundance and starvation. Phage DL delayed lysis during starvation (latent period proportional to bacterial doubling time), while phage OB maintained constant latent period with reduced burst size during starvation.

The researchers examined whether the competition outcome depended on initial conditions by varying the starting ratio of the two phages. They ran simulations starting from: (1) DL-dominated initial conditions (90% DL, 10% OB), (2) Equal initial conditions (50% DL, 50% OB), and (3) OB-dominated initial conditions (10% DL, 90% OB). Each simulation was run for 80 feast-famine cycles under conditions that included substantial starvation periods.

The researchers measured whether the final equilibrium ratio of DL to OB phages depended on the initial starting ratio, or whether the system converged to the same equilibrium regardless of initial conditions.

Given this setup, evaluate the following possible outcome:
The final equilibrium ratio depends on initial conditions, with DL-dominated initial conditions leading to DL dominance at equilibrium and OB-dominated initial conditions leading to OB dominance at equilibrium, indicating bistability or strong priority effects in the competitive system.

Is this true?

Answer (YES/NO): NO